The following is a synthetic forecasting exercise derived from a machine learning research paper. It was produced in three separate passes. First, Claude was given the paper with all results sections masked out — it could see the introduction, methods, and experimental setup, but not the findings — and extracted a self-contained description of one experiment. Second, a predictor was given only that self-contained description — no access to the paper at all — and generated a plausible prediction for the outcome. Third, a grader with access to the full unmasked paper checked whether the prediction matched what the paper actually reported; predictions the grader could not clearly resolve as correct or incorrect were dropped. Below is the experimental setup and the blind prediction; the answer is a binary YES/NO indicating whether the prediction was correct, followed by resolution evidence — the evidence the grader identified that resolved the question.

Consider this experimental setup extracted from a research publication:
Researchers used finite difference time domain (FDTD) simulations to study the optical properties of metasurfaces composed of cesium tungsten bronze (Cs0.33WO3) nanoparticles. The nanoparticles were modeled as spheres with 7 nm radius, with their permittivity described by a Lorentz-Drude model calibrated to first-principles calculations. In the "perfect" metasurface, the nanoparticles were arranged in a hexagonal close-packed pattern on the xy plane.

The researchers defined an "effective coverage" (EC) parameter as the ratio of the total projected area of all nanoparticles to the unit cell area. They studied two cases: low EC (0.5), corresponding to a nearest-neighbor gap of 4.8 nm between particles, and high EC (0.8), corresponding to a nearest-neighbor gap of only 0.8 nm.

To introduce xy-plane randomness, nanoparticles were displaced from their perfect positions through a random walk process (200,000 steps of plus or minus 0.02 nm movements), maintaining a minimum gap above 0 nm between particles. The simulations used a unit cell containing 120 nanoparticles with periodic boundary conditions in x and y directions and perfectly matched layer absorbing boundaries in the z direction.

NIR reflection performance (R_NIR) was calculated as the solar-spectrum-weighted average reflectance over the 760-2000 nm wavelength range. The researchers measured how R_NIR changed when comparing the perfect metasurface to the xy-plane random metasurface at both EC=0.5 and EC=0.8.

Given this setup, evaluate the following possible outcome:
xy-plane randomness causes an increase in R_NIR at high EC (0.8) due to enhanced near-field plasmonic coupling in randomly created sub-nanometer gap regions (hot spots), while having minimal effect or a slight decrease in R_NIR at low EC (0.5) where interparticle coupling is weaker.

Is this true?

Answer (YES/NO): NO